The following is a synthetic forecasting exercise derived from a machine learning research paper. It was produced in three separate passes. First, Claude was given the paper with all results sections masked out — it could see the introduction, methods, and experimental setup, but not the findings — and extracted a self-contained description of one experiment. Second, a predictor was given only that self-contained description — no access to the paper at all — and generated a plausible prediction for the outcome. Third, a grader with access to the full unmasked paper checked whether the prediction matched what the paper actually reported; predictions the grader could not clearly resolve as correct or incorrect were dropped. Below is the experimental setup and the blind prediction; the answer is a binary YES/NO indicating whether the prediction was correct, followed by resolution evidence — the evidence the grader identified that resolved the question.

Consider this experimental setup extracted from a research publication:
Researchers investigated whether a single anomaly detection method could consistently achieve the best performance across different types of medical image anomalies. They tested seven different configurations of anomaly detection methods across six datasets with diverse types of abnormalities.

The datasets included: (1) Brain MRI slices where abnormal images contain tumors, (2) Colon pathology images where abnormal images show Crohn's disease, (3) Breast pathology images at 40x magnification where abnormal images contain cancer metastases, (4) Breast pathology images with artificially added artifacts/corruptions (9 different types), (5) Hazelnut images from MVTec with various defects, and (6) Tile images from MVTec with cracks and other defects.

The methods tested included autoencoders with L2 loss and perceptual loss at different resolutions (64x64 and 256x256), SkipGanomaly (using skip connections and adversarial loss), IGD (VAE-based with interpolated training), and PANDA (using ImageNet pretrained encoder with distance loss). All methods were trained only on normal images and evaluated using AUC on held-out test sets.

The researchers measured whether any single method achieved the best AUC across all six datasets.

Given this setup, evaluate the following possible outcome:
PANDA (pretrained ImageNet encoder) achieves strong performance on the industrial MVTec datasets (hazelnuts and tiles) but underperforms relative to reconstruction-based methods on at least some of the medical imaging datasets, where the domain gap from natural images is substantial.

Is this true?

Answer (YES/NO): NO